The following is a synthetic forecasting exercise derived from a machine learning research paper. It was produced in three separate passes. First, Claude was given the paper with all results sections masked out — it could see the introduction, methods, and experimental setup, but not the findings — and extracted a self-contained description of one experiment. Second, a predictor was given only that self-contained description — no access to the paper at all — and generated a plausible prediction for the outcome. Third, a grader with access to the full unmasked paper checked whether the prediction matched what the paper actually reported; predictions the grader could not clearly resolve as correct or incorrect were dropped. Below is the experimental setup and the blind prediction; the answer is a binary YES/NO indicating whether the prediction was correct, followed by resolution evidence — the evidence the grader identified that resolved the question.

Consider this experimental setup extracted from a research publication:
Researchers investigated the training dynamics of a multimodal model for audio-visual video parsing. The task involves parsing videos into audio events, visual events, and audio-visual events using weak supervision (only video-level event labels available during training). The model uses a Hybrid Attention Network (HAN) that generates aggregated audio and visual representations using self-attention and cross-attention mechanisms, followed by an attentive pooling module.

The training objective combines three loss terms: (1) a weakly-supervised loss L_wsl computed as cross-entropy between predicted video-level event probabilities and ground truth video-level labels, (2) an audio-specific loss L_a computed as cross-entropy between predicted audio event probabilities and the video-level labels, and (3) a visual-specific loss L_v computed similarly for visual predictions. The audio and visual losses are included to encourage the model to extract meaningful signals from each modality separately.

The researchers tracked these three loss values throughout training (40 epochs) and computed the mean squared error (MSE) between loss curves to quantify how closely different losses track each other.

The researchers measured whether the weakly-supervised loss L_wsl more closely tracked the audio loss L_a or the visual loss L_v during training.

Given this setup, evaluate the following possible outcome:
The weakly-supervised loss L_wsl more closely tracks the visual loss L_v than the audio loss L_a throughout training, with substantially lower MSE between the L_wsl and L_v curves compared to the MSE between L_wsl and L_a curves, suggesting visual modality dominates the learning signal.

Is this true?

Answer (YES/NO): NO